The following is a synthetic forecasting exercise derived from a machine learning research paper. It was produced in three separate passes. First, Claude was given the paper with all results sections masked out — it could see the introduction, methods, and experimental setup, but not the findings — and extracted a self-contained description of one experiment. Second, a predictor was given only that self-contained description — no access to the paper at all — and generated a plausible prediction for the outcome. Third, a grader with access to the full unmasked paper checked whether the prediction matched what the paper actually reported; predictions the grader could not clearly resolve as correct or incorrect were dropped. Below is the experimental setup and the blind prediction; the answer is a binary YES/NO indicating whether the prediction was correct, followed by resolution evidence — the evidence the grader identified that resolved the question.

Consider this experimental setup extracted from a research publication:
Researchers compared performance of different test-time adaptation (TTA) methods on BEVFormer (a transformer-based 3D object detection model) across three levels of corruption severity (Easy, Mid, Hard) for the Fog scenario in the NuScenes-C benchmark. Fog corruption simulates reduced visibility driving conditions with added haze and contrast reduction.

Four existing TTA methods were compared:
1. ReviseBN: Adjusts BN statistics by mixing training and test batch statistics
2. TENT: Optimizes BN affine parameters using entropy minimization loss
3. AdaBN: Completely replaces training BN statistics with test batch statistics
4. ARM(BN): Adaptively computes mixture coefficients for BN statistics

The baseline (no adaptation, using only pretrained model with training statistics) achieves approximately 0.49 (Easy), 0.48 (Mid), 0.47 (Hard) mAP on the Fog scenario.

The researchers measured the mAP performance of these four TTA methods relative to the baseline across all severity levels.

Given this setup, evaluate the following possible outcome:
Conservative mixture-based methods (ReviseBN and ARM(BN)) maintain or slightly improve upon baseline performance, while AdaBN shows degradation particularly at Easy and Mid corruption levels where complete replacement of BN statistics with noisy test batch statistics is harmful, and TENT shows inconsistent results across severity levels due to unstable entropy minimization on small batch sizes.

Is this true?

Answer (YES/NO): NO